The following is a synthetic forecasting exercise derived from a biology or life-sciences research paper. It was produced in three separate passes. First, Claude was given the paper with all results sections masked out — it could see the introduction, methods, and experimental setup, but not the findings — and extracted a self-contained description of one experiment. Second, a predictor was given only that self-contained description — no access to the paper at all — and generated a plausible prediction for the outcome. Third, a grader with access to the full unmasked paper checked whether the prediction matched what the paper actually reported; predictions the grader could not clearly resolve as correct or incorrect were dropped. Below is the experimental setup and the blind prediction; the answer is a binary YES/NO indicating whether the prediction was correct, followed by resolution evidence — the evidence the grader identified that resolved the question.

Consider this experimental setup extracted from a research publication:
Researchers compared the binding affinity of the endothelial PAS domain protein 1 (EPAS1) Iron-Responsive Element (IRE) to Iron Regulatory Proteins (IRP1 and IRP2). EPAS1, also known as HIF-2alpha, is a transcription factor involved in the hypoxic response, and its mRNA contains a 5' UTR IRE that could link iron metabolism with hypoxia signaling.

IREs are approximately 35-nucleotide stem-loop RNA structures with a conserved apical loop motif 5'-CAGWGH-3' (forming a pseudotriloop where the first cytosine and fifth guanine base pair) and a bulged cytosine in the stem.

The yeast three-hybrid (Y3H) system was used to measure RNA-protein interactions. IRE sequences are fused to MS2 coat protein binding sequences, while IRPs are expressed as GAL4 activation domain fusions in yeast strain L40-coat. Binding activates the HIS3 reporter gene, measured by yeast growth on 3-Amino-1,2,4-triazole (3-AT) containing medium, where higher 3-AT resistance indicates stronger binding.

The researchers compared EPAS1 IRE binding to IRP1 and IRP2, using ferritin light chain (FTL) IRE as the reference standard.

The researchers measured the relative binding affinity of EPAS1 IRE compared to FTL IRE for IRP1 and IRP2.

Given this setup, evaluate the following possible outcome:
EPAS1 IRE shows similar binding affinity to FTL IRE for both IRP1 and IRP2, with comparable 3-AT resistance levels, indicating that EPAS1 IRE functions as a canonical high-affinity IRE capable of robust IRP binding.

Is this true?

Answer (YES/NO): YES